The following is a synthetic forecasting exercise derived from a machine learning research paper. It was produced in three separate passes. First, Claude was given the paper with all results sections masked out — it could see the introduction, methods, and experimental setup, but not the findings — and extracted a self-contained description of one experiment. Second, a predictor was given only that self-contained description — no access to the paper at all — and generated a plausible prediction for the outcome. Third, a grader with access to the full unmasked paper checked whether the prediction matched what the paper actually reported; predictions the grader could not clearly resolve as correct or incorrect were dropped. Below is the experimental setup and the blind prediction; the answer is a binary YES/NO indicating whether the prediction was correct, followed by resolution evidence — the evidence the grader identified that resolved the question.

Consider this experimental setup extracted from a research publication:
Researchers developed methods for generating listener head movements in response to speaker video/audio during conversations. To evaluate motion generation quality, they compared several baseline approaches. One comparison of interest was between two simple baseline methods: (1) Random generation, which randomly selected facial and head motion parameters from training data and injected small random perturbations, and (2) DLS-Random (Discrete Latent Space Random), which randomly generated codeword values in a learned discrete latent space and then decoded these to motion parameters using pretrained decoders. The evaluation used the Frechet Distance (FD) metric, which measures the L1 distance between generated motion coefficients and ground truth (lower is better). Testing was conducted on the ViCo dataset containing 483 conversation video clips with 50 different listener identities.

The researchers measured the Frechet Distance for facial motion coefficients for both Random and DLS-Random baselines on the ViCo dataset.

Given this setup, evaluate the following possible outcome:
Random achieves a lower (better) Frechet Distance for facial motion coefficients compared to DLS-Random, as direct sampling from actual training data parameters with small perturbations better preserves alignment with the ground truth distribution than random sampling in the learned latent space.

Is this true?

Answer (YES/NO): NO